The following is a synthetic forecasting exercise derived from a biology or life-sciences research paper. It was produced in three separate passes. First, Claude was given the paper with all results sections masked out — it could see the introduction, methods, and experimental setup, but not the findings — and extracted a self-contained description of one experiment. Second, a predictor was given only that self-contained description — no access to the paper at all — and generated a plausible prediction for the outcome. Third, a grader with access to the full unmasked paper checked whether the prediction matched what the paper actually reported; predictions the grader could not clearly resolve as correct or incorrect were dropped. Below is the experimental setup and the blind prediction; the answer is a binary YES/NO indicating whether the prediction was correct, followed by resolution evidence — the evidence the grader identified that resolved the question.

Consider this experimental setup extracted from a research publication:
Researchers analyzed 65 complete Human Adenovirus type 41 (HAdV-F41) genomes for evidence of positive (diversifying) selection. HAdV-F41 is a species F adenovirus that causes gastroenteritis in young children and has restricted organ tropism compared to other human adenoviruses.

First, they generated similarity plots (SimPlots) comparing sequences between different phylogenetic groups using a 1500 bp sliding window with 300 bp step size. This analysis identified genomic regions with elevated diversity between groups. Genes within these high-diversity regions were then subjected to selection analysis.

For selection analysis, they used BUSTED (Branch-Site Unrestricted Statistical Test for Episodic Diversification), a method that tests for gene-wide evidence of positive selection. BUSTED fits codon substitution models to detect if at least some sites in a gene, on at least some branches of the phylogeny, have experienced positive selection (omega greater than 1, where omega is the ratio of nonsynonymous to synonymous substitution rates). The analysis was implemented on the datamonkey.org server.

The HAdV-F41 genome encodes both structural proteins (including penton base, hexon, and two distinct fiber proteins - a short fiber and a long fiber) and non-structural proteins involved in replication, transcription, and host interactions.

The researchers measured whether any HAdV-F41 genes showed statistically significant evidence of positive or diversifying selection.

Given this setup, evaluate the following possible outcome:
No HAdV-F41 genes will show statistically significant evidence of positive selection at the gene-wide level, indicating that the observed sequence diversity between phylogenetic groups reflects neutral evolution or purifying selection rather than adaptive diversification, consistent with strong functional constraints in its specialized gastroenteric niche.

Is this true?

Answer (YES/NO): NO